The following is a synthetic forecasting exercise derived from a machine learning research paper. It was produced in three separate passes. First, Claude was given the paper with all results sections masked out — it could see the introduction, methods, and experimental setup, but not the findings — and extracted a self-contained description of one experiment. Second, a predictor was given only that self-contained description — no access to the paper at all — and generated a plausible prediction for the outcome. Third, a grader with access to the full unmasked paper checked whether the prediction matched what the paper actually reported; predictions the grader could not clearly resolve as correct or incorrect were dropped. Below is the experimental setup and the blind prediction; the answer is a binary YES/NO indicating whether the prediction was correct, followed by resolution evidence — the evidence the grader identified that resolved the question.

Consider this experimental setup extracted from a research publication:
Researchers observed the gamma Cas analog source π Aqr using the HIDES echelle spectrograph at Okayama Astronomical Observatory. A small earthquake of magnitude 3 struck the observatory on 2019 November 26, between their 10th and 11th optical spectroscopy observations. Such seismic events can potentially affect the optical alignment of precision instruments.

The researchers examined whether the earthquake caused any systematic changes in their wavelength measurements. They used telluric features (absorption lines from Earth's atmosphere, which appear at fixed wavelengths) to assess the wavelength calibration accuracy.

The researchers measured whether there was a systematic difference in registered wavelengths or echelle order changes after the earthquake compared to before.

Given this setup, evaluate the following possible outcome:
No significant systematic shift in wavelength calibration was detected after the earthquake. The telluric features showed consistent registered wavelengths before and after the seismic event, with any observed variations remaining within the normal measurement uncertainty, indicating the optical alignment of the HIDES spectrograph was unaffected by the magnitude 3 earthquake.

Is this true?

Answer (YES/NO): NO